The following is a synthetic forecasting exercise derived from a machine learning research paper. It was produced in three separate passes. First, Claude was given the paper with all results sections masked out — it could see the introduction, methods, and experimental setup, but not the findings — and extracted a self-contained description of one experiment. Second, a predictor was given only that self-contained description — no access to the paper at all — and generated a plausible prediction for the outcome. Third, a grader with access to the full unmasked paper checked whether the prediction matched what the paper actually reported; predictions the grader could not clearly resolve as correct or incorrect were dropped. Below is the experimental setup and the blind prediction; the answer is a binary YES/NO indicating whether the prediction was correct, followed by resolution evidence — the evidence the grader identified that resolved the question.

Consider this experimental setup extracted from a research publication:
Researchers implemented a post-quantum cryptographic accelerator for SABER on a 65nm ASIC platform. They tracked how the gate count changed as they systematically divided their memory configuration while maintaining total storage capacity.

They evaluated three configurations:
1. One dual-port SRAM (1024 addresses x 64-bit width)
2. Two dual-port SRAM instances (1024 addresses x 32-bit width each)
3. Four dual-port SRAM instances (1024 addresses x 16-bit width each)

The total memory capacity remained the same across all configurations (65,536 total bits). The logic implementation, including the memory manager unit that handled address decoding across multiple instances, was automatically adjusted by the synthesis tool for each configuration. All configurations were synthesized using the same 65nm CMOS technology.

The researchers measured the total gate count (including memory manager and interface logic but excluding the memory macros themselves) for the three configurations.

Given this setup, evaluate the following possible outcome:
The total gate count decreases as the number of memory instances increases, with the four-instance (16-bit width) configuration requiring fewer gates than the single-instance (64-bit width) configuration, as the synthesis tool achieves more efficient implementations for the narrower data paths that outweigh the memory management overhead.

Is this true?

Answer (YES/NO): NO